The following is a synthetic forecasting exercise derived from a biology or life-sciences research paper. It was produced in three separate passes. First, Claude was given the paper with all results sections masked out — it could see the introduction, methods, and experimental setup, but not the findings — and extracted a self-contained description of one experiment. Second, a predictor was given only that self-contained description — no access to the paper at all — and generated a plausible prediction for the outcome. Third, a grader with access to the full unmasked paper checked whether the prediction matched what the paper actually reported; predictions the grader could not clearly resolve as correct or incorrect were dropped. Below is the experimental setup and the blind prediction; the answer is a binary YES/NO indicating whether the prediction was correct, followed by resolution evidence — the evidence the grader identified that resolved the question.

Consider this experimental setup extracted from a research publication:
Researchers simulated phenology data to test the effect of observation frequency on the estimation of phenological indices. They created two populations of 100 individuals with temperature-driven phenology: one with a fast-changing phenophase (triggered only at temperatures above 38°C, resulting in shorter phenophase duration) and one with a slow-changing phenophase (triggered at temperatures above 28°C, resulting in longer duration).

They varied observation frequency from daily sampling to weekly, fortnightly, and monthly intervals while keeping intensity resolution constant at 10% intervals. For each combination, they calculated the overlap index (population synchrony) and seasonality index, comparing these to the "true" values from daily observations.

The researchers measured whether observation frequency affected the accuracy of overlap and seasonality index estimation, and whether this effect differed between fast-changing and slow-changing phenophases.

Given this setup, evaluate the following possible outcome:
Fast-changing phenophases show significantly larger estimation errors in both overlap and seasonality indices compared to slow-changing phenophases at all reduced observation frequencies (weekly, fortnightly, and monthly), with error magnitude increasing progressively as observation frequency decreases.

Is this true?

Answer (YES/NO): NO